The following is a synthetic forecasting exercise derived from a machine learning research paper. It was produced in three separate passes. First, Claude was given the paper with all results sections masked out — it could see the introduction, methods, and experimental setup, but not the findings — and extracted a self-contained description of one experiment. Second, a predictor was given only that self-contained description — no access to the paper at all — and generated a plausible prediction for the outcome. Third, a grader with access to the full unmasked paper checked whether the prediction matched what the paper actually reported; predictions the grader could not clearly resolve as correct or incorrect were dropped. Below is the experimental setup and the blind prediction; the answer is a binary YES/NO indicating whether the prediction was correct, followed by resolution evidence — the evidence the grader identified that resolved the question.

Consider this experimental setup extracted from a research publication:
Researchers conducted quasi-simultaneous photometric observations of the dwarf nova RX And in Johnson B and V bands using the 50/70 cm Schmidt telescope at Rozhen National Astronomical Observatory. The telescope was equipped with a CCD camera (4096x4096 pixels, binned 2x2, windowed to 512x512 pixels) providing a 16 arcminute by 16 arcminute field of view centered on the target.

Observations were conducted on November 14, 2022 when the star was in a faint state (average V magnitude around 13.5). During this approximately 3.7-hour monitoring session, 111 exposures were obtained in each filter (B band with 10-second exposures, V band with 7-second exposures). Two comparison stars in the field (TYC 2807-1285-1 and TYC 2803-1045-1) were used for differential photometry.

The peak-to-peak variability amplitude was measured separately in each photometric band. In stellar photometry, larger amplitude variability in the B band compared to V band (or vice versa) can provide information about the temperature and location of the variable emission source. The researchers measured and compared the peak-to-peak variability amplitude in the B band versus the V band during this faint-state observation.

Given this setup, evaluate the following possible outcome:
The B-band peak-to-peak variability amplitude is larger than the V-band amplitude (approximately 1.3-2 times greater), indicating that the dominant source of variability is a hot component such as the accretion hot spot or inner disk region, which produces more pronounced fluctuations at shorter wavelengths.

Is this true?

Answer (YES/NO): YES